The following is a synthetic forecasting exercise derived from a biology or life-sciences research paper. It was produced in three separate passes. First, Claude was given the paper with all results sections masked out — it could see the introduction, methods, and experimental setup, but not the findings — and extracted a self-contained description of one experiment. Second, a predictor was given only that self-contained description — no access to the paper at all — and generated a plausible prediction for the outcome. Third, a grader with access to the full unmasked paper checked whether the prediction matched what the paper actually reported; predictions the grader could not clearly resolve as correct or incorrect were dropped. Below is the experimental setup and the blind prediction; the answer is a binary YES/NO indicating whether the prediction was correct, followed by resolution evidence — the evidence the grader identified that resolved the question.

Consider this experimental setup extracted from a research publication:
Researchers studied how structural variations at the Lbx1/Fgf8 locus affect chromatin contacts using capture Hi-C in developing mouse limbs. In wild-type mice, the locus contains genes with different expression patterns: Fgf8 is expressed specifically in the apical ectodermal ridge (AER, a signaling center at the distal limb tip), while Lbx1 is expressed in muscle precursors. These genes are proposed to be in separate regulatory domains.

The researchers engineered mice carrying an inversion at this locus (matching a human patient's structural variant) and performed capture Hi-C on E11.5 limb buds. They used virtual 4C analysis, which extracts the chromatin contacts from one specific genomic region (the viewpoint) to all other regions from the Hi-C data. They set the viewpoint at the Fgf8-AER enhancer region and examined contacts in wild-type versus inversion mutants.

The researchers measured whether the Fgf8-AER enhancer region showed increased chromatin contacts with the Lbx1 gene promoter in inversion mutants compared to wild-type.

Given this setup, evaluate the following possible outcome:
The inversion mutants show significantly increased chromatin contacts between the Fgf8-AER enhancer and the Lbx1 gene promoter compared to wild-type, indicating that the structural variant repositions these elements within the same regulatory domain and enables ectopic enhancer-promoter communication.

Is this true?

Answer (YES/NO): YES